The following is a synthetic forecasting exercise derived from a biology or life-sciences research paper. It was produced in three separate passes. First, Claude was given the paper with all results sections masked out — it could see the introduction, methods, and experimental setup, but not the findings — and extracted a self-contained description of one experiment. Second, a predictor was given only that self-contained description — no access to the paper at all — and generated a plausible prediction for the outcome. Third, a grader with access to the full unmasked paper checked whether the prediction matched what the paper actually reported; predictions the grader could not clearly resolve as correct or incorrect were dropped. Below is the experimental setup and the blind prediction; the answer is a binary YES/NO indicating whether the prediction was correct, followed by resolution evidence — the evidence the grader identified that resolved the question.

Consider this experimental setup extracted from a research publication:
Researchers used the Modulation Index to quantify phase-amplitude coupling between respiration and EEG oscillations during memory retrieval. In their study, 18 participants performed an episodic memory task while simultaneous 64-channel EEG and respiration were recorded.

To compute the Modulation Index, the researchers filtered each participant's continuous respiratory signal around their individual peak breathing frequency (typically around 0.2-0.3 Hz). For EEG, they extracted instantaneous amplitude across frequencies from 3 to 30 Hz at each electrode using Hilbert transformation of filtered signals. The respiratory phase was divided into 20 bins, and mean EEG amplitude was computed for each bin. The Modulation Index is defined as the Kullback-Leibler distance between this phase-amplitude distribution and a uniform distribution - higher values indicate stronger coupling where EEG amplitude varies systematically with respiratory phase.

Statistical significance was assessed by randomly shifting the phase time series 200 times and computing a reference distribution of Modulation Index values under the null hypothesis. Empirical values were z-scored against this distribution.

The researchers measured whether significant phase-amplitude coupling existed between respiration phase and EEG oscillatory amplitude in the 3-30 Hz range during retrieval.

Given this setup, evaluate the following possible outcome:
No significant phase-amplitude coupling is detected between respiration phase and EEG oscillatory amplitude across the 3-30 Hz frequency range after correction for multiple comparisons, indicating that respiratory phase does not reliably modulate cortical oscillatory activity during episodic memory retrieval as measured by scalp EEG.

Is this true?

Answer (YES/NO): NO